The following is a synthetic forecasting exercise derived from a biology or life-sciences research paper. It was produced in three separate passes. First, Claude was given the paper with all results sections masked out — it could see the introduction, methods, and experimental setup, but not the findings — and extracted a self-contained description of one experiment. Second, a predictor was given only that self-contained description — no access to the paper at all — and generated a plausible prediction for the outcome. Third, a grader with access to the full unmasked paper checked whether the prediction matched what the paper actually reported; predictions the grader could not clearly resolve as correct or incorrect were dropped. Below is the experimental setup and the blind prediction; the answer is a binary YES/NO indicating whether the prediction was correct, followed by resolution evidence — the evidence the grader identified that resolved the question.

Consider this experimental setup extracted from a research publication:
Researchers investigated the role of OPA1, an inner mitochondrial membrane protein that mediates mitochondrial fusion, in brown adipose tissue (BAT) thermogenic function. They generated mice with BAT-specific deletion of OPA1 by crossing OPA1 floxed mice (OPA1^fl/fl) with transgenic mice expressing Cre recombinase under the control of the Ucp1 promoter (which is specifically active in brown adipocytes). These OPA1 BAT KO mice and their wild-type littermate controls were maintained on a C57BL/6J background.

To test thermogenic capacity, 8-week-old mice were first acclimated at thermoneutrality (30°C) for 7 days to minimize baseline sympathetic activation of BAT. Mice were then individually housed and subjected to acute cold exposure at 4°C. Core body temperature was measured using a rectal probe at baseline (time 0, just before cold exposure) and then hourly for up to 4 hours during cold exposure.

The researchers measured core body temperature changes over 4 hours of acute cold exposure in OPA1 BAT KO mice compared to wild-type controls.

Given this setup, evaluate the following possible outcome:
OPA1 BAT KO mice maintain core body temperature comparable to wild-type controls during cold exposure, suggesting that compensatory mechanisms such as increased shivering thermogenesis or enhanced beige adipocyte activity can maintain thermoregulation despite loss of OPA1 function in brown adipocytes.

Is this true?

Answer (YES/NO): NO